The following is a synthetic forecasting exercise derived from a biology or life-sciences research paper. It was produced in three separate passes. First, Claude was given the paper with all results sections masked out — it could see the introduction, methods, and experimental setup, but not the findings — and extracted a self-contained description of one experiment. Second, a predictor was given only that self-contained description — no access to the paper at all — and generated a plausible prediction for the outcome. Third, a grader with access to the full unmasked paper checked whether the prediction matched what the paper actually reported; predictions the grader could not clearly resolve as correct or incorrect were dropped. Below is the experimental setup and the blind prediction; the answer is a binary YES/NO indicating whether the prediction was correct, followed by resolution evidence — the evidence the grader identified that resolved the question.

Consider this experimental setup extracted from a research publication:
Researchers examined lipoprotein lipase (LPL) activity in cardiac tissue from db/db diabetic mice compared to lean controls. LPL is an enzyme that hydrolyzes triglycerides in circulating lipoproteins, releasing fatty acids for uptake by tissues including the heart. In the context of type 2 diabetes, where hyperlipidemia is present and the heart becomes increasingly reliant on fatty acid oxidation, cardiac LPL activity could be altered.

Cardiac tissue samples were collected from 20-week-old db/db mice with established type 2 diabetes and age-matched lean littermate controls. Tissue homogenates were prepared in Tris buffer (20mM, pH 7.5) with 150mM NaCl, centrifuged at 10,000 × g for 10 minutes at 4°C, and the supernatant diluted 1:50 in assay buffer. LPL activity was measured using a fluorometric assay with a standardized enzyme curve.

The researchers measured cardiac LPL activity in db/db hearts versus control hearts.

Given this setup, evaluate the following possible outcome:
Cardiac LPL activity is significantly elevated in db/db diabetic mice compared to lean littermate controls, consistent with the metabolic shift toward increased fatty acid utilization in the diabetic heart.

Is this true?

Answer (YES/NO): NO